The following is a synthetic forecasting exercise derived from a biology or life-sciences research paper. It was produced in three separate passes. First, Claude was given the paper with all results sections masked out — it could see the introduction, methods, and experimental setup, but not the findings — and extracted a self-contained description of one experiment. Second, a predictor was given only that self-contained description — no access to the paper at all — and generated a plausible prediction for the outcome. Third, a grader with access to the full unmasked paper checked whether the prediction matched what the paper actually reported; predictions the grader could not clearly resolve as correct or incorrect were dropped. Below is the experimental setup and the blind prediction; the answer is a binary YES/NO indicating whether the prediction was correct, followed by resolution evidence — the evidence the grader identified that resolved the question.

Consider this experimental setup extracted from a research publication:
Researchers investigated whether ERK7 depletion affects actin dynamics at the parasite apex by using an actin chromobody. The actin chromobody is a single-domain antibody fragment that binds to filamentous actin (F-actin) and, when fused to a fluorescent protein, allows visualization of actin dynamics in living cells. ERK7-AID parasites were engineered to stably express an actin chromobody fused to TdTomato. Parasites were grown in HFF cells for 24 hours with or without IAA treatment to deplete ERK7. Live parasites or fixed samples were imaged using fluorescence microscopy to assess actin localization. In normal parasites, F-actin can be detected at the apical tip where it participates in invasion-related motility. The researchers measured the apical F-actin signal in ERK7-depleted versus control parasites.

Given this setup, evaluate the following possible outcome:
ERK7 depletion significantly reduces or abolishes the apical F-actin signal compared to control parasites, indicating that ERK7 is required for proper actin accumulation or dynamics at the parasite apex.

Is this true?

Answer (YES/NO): YES